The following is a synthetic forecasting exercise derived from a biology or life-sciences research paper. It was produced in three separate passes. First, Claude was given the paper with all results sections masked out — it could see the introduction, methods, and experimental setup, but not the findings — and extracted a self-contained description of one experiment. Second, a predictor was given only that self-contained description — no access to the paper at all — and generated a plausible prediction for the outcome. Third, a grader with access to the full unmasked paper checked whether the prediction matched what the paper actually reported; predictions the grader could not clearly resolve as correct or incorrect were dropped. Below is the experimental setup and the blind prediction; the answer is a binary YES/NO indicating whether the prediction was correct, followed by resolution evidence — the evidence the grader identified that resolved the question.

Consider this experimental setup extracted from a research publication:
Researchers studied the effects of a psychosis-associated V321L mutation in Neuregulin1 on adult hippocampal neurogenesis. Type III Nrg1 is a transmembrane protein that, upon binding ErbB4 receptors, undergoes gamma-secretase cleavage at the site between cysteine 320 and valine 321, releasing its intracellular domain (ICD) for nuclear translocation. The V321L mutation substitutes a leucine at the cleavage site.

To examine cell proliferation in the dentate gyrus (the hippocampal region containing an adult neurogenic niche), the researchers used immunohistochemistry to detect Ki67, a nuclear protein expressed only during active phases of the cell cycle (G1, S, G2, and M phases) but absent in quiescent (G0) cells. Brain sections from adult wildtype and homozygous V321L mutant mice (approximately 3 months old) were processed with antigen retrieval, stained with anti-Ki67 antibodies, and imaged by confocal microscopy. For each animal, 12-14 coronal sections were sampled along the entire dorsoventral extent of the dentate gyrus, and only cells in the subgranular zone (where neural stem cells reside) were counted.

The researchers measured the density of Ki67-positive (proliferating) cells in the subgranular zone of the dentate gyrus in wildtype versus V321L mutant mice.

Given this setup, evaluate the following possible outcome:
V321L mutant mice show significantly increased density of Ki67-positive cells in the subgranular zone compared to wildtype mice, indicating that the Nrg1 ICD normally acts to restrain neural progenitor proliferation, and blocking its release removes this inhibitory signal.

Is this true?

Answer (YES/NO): NO